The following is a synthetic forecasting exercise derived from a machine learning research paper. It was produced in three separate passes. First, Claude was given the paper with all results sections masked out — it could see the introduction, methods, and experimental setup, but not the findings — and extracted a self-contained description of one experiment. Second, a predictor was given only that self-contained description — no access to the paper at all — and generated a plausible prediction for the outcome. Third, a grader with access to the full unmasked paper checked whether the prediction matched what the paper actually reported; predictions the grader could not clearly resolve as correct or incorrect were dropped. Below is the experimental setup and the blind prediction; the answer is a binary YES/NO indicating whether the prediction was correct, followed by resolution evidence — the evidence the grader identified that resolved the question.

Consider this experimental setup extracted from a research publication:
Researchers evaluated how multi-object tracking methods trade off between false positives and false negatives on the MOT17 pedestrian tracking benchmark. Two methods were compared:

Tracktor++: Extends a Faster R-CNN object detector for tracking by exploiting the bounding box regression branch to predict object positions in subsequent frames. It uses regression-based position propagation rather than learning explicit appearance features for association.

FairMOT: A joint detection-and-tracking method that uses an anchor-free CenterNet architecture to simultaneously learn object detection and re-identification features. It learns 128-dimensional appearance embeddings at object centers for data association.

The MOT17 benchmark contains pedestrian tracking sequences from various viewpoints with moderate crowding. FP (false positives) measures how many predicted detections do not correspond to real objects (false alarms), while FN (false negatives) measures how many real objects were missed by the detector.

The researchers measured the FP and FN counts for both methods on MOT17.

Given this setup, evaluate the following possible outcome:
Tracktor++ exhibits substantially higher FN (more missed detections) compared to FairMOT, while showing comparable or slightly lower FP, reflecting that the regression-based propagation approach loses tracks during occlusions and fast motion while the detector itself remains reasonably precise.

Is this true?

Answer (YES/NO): YES